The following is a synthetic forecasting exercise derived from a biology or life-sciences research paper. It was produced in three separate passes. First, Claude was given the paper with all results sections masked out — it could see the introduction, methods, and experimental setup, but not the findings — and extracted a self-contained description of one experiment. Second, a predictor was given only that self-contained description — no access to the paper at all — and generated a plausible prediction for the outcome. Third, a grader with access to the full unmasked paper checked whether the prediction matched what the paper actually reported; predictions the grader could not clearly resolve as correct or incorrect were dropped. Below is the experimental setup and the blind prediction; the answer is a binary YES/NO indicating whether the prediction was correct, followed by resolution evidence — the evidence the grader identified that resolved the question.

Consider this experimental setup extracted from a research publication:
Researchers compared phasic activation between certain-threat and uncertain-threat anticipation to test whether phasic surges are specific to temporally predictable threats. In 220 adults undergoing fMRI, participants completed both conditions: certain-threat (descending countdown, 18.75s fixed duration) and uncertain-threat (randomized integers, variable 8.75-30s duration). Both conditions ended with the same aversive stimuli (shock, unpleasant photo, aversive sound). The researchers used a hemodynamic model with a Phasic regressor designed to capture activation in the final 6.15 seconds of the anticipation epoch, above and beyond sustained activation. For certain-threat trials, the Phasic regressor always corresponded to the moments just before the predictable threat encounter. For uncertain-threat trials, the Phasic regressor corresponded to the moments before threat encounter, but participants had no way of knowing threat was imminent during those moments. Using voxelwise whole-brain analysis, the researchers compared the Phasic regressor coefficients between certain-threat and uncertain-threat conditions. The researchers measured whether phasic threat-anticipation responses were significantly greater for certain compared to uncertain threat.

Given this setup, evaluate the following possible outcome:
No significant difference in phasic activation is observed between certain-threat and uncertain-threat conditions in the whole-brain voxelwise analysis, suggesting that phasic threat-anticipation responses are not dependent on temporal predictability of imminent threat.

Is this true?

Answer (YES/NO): NO